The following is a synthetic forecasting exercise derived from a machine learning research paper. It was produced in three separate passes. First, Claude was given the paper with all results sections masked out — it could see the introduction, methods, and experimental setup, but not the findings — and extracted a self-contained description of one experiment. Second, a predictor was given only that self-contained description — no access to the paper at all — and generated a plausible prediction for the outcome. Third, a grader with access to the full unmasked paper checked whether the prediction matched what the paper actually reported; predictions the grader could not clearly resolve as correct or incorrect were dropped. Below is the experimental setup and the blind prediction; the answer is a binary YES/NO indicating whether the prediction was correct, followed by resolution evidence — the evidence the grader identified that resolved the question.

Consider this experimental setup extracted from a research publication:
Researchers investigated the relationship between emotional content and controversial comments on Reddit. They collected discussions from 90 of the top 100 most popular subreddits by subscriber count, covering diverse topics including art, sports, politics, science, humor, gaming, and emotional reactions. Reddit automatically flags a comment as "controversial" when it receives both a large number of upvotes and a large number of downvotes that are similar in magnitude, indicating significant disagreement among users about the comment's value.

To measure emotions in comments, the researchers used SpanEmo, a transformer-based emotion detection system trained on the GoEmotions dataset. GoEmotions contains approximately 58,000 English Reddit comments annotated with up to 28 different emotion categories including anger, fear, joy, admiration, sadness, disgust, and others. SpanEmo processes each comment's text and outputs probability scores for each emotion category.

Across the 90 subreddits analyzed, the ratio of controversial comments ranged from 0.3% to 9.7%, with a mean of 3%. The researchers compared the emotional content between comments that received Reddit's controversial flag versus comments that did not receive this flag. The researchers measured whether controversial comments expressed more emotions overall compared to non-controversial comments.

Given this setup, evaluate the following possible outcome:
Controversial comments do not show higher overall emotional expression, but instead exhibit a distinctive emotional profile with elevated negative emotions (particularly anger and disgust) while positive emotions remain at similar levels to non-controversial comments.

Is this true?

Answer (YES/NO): NO